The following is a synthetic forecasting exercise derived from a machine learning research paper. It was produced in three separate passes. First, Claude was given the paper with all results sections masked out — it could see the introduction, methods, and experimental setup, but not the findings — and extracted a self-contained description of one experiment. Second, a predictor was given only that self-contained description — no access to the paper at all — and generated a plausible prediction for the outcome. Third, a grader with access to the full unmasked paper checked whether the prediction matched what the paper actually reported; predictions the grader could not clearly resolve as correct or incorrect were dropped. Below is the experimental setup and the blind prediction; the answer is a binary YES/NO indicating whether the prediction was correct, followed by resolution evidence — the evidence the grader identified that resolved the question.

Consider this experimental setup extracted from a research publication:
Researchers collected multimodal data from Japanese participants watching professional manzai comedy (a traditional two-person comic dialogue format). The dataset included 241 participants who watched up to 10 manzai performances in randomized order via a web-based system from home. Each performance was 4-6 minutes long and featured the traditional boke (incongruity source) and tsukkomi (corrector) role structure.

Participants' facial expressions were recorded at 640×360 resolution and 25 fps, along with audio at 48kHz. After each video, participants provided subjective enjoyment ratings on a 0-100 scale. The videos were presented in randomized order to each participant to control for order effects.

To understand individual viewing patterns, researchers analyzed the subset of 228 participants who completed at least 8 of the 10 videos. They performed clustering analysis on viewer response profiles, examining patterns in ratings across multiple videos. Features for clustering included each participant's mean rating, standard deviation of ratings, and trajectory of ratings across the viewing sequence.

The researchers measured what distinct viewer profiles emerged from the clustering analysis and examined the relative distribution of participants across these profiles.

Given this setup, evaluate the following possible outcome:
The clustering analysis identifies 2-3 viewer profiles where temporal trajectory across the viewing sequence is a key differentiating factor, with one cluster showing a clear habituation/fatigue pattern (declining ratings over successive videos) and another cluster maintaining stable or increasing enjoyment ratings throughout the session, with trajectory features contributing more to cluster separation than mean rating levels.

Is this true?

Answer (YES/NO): NO